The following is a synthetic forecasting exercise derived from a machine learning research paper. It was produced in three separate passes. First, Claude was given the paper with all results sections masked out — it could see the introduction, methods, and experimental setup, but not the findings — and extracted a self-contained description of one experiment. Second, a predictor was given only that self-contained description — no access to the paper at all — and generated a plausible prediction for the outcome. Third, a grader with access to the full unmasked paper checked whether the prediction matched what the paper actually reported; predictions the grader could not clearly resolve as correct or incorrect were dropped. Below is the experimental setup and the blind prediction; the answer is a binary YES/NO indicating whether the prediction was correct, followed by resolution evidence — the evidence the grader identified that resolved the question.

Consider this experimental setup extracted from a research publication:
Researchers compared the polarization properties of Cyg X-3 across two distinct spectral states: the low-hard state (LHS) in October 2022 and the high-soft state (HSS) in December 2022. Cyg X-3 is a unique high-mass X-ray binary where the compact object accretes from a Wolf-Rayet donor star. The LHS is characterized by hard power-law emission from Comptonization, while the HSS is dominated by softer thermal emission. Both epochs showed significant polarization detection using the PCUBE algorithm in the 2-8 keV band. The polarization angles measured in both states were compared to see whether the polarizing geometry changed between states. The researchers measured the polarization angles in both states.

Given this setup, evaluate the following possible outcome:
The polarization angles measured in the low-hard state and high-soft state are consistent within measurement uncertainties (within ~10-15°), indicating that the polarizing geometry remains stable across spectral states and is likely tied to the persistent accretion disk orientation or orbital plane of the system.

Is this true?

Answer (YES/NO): YES